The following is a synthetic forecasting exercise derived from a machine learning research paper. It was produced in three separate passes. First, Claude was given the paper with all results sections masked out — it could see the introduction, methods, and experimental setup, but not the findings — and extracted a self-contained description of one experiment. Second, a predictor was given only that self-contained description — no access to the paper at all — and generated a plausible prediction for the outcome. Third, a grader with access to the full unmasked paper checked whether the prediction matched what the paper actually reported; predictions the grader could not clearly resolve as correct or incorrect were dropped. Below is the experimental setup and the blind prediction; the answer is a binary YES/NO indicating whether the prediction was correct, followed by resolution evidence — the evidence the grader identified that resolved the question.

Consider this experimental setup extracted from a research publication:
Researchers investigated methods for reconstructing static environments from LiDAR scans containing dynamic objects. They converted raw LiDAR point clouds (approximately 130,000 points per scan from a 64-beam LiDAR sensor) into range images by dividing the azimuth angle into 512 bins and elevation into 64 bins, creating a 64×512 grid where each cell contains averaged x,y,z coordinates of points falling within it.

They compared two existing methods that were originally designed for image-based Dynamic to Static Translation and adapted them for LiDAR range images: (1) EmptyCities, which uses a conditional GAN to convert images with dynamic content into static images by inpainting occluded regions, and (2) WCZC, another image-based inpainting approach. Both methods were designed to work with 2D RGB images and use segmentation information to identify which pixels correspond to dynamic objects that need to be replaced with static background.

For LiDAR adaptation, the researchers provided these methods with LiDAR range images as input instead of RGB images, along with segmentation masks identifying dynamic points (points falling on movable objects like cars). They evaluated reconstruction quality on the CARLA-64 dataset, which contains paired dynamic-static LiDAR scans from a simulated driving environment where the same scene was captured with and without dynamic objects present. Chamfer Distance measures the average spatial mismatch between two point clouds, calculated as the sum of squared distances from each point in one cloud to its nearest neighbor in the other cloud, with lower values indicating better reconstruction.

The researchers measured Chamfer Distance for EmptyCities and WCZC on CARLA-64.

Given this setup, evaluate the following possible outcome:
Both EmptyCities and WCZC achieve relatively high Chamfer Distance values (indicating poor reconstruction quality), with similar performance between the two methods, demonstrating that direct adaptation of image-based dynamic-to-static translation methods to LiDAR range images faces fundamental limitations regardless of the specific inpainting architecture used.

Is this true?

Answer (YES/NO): NO